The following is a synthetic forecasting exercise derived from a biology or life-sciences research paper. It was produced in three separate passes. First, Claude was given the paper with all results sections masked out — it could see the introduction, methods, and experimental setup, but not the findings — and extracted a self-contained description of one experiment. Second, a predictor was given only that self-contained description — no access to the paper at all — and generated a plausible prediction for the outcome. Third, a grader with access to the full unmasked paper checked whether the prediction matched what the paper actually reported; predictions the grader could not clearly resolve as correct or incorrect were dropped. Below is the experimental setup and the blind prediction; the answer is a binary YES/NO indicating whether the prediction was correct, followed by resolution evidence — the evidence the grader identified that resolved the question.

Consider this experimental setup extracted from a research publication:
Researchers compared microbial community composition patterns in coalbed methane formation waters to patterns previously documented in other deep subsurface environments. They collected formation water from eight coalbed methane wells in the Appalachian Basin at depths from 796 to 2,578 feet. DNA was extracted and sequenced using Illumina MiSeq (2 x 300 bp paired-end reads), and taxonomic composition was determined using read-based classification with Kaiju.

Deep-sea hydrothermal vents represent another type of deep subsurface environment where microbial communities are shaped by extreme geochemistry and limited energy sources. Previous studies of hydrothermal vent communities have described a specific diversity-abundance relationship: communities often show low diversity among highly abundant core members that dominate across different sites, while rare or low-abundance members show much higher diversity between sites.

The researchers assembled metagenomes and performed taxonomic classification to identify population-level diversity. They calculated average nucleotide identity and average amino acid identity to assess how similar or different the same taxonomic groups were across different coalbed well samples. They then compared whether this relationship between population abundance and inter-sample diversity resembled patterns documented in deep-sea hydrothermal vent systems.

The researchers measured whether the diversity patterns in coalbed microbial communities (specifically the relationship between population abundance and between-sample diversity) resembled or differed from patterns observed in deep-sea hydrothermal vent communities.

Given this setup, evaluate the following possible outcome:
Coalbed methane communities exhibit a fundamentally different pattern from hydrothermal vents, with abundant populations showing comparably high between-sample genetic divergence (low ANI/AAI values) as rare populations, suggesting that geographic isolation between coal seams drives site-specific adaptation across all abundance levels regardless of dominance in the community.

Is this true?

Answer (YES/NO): NO